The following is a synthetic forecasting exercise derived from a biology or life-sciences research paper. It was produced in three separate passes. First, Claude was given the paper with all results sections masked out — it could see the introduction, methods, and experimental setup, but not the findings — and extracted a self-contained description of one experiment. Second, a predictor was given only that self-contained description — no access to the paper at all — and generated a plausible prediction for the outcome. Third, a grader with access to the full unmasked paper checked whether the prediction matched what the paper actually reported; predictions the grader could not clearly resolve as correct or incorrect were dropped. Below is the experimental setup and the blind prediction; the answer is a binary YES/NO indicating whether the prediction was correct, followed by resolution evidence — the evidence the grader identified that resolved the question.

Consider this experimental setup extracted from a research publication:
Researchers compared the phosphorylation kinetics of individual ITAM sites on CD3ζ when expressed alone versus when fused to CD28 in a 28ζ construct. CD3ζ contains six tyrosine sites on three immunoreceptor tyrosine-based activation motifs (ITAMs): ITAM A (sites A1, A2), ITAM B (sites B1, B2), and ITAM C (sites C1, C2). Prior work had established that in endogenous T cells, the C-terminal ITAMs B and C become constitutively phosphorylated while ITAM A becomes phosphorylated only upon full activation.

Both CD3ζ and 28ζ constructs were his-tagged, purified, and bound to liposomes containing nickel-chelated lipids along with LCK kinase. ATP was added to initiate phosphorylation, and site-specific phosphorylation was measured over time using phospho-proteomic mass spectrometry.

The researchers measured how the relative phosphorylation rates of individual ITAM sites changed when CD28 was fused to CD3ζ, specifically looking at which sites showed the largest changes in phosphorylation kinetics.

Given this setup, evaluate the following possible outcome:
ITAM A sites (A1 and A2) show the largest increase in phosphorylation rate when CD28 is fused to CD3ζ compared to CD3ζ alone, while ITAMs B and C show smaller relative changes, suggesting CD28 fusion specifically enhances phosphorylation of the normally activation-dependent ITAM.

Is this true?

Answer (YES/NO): NO